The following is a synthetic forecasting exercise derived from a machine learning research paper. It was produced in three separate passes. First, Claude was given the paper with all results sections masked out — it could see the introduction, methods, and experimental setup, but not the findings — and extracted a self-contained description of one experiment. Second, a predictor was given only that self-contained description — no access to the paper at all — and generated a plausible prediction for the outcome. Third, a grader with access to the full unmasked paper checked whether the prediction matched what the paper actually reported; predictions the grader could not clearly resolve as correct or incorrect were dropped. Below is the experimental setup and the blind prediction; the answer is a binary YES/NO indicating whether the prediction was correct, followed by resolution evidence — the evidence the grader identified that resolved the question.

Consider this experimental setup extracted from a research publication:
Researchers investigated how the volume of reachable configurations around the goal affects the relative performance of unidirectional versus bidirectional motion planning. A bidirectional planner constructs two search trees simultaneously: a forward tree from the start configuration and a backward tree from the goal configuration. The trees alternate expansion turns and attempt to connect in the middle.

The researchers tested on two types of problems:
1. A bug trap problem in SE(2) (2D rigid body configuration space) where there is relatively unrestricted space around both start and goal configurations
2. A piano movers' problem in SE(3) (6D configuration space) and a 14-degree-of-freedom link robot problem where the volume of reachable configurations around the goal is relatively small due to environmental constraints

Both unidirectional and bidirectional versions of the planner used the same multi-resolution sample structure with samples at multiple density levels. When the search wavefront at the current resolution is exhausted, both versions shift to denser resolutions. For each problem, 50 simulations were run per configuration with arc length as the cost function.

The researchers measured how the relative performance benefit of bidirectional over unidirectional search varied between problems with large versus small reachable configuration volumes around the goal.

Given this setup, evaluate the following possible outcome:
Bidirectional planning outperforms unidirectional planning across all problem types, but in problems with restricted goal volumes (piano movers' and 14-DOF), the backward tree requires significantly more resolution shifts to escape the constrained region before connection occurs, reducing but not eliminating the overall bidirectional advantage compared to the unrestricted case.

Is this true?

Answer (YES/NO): NO